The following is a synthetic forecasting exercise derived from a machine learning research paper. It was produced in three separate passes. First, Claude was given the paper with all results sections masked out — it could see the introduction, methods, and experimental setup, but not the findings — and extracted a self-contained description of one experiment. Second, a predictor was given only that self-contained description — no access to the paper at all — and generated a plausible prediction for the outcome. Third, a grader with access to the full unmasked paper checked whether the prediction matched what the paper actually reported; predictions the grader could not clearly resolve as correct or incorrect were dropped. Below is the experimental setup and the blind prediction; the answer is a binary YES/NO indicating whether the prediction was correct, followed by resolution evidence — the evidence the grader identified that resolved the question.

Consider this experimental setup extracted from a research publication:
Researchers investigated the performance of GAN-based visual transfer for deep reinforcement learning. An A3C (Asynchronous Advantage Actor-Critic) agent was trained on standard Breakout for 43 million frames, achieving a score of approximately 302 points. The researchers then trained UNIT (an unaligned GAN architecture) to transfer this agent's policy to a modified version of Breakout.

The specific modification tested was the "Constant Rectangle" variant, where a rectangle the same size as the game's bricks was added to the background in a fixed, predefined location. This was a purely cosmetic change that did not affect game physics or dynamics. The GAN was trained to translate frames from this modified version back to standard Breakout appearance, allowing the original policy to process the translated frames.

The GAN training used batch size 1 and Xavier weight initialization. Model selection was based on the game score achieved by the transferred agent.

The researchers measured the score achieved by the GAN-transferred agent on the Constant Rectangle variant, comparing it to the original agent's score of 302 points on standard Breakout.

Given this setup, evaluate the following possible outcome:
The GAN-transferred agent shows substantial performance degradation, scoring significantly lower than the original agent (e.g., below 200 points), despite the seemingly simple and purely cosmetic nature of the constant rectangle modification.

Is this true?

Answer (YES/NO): NO